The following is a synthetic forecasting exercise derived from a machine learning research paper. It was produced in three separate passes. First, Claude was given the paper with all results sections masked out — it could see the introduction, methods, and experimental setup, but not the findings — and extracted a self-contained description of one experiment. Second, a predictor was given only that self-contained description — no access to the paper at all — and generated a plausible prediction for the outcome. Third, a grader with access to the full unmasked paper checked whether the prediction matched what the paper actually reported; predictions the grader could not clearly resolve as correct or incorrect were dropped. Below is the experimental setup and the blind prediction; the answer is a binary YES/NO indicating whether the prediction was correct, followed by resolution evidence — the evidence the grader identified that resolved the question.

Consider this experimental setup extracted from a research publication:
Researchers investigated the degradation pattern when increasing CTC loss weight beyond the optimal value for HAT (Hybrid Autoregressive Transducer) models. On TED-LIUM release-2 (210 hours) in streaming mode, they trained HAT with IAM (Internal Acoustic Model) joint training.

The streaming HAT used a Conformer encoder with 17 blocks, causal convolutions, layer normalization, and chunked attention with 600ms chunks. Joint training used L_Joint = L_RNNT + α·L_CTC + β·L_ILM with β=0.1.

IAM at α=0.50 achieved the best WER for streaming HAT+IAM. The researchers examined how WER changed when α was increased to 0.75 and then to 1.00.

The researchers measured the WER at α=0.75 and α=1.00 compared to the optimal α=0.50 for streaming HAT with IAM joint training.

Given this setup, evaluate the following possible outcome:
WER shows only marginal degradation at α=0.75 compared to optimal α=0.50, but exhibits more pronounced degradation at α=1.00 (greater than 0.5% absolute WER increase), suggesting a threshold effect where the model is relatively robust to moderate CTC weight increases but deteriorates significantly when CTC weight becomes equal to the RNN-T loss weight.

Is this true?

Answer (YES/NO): NO